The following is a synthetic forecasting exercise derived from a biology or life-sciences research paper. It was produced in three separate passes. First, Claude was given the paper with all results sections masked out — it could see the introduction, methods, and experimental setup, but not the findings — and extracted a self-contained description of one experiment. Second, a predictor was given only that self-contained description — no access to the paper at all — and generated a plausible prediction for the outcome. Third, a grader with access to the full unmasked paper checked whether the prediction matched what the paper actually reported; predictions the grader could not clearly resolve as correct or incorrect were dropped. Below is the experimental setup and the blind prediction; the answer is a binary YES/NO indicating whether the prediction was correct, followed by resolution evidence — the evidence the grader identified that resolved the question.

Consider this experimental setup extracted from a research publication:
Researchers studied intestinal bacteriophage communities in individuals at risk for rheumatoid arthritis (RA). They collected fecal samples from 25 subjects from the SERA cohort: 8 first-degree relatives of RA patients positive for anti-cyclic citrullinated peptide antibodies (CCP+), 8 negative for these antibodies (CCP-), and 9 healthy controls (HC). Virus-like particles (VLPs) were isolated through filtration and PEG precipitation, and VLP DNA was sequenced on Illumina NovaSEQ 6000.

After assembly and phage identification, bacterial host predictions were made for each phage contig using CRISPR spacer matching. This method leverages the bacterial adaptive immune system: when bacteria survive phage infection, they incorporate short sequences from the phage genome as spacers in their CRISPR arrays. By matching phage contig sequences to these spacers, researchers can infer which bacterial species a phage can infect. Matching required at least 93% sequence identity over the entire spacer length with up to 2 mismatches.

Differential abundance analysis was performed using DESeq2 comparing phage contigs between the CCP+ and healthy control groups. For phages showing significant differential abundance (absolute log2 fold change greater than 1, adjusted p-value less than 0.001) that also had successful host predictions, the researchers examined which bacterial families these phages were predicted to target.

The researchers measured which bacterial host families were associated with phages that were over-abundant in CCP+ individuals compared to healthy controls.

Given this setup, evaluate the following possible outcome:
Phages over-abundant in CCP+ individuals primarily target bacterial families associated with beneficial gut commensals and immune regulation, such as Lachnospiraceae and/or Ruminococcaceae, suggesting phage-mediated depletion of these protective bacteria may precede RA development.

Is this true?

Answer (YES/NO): NO